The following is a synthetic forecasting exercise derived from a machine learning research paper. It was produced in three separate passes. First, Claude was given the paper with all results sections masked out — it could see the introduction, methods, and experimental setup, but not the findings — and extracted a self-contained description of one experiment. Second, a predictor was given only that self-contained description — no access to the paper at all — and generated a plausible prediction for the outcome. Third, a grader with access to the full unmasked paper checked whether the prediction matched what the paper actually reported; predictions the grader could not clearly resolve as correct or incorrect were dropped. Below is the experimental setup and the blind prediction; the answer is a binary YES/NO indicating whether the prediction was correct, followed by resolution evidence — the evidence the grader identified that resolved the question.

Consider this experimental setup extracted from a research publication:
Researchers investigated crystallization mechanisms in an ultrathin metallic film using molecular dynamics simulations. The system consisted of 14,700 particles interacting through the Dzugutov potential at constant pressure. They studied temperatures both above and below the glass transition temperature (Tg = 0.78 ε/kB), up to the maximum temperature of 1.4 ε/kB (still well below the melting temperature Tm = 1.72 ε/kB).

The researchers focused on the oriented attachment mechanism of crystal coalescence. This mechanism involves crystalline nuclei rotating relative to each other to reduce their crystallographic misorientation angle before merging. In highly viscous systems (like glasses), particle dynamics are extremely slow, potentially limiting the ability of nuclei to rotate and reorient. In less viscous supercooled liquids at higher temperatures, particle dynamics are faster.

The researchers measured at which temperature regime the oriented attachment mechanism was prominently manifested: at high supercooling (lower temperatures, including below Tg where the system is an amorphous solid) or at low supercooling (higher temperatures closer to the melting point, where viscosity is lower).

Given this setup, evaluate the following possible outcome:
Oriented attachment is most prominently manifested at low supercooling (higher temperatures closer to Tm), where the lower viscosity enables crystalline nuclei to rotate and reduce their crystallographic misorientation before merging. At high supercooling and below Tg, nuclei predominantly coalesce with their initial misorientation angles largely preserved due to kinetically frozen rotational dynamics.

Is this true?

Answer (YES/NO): YES